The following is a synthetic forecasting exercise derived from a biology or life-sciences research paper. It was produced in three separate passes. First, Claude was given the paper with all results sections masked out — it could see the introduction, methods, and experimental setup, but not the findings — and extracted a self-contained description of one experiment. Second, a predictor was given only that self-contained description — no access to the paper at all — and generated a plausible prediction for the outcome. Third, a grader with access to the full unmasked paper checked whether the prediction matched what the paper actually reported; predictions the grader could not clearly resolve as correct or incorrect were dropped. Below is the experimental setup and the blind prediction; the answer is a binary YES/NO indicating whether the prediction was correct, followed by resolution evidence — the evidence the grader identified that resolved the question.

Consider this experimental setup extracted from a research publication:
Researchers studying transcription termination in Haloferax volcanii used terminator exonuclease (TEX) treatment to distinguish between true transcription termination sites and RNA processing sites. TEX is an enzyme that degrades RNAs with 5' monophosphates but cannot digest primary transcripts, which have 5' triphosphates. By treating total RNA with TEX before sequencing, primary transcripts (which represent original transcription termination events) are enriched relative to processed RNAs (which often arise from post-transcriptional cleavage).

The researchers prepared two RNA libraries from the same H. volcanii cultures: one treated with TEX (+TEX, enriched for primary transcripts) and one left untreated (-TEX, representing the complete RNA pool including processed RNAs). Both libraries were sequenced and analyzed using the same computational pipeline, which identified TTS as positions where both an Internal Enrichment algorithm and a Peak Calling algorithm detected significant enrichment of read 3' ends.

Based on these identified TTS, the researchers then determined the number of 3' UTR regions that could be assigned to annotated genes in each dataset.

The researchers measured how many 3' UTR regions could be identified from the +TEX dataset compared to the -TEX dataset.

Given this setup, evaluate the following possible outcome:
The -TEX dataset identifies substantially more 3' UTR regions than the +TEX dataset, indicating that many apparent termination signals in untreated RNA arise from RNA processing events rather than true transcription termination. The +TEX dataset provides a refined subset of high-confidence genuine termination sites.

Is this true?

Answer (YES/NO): YES